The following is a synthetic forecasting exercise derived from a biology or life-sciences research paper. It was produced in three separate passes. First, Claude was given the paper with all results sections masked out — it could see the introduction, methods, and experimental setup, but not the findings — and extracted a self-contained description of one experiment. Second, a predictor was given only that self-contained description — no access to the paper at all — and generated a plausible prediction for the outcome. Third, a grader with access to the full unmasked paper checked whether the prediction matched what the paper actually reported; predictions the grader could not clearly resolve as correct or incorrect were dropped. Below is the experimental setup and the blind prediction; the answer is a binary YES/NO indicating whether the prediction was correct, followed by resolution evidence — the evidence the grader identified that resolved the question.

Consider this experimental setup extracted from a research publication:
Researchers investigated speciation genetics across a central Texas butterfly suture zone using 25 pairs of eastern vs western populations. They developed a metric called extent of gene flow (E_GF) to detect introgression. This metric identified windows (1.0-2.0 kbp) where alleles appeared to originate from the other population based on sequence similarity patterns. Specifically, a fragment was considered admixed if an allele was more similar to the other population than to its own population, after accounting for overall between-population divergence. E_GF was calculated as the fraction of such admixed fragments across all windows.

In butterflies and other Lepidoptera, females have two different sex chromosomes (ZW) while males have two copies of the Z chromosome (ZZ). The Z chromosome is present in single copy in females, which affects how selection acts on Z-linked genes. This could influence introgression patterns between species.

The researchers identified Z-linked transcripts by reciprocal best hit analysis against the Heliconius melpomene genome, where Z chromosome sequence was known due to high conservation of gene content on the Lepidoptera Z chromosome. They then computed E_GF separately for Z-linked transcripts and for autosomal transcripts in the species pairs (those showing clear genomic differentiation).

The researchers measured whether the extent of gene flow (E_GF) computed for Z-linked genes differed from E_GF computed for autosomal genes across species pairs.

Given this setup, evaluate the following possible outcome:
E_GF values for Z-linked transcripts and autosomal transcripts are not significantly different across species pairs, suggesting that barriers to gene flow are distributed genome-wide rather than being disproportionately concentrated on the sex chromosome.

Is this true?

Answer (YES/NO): NO